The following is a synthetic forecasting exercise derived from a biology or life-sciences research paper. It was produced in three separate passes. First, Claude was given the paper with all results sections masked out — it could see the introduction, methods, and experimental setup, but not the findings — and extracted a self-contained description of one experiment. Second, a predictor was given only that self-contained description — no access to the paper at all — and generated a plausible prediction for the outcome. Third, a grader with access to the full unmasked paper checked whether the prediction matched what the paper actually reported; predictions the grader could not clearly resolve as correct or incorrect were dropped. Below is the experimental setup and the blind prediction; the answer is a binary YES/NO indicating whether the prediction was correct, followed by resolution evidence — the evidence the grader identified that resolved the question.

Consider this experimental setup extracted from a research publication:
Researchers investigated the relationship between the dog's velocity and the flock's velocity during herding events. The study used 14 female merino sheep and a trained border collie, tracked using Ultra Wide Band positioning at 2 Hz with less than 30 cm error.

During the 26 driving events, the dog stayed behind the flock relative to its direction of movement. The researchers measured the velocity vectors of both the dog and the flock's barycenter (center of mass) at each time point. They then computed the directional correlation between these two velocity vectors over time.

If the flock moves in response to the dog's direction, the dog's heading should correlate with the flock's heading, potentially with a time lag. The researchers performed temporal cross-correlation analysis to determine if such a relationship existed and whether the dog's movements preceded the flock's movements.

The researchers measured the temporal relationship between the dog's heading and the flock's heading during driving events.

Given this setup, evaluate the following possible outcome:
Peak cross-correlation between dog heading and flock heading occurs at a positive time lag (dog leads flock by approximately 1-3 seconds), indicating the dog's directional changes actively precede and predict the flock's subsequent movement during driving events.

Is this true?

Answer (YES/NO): NO